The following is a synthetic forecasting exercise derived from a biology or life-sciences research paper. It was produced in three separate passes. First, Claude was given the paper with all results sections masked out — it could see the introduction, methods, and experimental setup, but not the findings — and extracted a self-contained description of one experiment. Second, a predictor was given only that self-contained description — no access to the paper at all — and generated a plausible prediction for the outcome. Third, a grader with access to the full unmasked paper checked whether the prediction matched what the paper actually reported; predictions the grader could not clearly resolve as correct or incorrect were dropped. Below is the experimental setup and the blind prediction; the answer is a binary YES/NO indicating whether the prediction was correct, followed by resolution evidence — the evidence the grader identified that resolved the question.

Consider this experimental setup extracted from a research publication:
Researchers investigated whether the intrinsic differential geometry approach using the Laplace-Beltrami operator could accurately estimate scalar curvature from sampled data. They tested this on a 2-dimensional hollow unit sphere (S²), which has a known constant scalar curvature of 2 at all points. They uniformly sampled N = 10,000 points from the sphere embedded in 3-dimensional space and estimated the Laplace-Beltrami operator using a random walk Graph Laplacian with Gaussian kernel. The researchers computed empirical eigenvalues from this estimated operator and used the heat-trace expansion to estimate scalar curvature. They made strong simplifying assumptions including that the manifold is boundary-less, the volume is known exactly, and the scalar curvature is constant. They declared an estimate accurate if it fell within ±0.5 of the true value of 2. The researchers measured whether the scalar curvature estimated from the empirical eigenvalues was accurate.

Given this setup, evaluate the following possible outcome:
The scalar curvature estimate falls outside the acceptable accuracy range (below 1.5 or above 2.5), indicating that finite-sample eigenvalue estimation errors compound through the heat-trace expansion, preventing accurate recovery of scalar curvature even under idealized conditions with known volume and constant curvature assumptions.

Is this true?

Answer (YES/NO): YES